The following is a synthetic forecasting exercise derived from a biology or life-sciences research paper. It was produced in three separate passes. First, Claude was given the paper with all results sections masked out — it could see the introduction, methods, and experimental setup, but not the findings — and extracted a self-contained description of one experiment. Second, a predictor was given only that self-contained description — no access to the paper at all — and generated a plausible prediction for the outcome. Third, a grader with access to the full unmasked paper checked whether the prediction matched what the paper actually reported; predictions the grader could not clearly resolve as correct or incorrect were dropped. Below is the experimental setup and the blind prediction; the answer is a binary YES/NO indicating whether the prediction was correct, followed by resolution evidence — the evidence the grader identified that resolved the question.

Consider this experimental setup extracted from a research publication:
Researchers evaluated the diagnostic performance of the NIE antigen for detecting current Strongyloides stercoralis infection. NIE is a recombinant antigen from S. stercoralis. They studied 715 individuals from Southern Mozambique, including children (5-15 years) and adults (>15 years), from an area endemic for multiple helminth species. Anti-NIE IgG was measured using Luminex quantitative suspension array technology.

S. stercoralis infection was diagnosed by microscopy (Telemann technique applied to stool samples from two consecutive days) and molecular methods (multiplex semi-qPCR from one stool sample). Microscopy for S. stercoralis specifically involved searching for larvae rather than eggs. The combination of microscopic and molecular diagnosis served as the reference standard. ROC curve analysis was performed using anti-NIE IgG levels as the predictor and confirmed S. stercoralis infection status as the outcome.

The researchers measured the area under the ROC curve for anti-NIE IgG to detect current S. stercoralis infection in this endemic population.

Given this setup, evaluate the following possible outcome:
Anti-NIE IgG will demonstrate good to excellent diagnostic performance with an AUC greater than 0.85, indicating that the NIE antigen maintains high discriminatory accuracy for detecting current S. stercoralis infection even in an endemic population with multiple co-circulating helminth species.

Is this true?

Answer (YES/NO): NO